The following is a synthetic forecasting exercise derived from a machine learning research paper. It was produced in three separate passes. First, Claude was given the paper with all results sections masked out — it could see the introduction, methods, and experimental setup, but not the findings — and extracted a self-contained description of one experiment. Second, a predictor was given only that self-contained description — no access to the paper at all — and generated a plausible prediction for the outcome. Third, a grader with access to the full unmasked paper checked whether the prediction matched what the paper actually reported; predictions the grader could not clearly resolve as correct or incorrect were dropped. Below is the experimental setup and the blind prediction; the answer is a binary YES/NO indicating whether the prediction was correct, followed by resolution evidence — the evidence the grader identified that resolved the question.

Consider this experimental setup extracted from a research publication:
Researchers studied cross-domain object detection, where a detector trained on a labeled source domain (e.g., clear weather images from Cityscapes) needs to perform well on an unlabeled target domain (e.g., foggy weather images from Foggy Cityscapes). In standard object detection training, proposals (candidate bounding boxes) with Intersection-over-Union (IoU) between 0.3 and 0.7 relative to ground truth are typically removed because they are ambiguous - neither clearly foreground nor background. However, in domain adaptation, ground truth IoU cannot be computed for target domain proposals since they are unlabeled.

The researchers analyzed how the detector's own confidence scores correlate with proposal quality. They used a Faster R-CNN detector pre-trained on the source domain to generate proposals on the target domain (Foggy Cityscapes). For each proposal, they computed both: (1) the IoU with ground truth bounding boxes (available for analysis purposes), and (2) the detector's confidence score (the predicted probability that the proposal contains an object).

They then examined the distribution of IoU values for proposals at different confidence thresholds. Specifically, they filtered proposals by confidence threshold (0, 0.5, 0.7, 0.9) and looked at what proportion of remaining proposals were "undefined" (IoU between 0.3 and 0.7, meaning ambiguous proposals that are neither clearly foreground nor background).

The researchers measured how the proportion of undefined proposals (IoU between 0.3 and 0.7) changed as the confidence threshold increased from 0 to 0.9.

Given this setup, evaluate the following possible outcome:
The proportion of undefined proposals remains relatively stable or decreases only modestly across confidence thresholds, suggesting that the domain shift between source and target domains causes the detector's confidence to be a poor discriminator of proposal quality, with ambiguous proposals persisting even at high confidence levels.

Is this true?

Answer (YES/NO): NO